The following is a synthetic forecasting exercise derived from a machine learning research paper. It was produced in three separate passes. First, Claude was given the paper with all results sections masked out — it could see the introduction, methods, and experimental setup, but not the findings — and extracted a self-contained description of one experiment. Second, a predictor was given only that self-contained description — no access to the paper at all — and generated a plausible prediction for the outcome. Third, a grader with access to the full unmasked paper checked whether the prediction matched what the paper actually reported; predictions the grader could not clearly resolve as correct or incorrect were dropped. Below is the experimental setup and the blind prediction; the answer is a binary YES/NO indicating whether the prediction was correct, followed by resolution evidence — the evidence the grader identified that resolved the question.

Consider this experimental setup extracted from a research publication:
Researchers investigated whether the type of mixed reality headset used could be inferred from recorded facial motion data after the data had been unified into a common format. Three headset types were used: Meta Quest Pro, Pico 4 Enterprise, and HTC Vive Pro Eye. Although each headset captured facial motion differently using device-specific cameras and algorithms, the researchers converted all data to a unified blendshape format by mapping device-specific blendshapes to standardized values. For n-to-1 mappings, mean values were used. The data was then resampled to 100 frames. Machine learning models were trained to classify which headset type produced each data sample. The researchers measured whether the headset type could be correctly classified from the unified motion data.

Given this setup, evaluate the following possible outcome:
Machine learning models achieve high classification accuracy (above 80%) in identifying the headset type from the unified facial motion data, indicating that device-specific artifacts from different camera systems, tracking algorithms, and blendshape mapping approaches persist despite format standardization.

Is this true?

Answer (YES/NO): YES